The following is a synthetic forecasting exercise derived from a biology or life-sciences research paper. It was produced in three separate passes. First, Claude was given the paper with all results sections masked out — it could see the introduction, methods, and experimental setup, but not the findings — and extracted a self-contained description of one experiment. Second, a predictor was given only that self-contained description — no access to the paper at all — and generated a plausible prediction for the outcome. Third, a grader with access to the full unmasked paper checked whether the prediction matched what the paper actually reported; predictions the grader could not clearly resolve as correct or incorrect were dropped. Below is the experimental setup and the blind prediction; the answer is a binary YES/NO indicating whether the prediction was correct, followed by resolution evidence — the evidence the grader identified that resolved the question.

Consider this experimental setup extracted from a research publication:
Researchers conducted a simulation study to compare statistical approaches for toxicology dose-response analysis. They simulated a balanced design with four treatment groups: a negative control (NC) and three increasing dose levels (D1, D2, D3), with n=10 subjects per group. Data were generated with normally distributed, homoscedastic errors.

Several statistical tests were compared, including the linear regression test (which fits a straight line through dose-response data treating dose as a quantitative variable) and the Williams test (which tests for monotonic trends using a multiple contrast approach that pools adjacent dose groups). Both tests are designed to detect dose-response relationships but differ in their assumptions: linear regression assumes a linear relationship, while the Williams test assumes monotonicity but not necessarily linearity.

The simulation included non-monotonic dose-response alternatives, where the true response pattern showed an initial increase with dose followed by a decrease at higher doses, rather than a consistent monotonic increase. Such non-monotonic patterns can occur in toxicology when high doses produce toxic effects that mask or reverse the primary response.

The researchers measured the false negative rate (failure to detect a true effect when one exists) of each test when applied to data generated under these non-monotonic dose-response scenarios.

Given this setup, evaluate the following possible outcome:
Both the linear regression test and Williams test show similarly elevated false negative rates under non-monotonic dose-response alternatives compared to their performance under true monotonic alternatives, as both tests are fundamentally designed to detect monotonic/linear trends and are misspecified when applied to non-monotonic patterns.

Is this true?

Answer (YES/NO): NO